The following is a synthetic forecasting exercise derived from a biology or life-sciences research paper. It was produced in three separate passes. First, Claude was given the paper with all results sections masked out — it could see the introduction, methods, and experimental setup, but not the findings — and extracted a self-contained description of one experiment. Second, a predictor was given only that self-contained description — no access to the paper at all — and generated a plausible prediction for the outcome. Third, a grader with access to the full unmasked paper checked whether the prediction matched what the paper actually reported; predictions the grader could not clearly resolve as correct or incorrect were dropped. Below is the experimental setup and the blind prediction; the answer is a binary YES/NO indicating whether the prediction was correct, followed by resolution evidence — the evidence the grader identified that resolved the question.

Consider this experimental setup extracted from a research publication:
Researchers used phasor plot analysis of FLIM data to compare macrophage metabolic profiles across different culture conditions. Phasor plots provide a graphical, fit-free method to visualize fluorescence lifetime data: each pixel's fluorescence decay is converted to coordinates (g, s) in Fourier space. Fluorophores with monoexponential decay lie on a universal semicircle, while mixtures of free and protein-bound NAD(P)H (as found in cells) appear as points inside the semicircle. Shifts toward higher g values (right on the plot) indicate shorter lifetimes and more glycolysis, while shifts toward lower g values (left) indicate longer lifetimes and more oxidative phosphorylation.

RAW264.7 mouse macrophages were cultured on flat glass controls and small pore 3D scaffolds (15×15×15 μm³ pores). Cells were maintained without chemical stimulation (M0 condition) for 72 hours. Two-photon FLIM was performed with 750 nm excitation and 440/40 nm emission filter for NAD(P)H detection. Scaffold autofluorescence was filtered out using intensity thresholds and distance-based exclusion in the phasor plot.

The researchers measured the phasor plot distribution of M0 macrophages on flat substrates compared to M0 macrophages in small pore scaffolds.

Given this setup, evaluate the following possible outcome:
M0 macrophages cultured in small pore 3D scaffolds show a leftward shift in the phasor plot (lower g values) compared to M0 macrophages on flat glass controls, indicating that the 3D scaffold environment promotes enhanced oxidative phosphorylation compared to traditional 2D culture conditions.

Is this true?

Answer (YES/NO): NO